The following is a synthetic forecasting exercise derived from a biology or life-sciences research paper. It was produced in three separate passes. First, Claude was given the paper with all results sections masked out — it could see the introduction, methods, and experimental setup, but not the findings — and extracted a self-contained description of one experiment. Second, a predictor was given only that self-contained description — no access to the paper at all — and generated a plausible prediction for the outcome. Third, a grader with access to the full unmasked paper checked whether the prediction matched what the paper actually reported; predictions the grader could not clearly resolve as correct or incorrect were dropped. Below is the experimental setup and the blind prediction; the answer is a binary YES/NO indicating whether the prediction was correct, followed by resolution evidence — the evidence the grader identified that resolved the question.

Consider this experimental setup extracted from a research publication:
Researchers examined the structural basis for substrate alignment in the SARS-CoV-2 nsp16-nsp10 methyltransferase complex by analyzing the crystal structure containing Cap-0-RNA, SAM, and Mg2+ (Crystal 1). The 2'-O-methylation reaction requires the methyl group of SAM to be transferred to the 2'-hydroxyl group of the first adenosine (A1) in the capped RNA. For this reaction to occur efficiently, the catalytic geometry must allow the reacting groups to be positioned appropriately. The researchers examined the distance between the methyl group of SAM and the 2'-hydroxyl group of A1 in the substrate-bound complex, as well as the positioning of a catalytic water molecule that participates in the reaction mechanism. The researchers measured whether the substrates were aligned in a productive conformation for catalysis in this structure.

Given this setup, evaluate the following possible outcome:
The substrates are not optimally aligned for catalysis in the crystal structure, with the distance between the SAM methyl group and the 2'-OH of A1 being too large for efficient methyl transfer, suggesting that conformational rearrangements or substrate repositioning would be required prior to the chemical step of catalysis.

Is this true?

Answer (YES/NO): NO